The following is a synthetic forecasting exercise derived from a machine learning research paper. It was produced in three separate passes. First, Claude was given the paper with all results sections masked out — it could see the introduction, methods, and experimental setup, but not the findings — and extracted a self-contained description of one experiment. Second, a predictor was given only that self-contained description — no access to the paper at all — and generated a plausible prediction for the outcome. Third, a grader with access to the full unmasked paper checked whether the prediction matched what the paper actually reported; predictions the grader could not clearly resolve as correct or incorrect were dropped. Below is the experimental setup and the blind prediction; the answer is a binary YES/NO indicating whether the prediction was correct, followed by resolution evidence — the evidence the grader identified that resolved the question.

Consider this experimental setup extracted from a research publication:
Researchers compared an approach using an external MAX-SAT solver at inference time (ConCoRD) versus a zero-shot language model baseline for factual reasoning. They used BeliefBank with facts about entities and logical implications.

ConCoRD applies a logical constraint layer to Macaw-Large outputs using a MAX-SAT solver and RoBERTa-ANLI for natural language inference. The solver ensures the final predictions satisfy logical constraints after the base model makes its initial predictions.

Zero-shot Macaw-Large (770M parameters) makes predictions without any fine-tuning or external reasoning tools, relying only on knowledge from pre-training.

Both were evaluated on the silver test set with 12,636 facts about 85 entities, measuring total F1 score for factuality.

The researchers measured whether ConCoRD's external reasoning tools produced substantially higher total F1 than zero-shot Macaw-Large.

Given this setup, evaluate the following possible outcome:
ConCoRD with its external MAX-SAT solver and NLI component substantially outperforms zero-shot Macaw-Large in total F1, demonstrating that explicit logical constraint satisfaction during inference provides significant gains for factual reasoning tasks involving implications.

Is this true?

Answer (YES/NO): NO